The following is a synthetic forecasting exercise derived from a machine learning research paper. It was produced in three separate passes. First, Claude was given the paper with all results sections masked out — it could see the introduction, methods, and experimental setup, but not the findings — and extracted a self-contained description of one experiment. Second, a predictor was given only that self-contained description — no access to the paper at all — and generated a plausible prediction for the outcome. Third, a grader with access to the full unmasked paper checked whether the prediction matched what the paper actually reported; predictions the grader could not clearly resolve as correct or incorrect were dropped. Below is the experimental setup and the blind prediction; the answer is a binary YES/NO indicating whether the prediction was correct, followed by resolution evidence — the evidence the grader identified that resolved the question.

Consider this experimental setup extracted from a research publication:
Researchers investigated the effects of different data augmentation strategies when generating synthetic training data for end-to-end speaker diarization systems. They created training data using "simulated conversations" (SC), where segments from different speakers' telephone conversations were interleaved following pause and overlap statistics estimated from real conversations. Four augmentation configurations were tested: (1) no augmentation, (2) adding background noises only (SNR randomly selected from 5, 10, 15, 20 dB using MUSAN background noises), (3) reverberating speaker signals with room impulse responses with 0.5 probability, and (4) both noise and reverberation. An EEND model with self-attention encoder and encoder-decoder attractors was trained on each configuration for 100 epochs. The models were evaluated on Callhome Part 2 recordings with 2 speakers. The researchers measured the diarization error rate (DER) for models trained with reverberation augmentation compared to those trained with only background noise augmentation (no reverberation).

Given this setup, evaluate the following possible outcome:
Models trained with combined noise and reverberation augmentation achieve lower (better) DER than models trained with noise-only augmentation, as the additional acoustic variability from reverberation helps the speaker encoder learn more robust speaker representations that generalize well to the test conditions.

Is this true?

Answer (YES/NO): NO